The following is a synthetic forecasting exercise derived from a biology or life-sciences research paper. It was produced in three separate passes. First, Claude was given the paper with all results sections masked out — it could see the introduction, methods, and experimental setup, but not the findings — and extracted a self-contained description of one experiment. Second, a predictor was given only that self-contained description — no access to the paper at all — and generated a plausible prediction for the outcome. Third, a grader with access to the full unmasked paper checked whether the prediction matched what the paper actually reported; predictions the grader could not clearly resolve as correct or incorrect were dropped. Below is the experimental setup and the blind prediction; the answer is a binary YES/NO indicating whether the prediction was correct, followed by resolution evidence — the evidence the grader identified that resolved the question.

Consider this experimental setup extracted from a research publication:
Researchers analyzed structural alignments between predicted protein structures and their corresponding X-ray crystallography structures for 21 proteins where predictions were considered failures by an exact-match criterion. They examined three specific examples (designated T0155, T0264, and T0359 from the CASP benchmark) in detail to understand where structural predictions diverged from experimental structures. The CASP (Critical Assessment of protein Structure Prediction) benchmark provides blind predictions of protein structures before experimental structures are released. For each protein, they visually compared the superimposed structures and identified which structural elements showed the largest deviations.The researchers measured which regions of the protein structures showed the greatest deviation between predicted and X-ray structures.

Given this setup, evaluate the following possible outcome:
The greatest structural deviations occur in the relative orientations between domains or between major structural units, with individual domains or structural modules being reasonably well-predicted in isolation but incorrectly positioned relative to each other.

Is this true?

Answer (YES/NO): NO